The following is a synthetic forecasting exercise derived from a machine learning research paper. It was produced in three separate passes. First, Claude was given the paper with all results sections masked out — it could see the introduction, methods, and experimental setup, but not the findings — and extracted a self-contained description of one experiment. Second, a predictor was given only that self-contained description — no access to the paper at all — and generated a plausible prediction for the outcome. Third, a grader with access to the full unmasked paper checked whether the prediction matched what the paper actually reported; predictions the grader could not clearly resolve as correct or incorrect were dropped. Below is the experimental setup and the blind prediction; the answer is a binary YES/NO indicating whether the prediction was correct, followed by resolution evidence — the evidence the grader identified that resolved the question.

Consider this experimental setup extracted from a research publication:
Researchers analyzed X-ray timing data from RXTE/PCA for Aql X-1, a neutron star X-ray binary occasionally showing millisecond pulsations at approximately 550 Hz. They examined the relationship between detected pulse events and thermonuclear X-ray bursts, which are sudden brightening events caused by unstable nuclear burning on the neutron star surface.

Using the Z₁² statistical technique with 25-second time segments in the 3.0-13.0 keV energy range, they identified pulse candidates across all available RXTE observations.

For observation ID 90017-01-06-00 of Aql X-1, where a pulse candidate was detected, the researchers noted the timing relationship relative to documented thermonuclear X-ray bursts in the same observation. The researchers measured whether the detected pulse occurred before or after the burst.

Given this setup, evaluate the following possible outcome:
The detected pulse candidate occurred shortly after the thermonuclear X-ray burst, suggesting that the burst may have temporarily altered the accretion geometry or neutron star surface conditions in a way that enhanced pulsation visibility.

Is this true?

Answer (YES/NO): NO